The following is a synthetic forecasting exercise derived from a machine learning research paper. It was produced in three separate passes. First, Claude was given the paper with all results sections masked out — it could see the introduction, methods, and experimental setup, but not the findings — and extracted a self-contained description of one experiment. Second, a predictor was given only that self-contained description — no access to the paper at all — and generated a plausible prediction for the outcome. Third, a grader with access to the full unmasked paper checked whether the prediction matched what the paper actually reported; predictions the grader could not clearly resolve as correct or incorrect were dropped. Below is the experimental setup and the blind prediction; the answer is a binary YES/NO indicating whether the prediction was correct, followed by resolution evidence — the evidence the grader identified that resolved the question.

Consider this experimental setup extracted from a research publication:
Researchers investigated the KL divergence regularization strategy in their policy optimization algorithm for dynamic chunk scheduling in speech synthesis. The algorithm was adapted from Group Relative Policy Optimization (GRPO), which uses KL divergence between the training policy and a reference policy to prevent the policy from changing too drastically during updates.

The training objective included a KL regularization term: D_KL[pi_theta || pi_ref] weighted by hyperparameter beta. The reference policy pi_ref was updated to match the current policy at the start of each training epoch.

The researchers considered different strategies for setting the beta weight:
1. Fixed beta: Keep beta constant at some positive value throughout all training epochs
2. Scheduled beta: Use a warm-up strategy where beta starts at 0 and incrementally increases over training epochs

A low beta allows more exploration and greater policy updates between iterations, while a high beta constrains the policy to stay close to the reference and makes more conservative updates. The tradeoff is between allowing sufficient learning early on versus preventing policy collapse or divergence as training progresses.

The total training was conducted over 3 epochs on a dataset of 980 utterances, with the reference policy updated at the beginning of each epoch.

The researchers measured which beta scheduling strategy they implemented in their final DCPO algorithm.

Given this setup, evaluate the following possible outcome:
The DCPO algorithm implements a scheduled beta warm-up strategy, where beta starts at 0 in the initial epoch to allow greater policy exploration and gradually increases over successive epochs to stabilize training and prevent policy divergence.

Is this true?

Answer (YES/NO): YES